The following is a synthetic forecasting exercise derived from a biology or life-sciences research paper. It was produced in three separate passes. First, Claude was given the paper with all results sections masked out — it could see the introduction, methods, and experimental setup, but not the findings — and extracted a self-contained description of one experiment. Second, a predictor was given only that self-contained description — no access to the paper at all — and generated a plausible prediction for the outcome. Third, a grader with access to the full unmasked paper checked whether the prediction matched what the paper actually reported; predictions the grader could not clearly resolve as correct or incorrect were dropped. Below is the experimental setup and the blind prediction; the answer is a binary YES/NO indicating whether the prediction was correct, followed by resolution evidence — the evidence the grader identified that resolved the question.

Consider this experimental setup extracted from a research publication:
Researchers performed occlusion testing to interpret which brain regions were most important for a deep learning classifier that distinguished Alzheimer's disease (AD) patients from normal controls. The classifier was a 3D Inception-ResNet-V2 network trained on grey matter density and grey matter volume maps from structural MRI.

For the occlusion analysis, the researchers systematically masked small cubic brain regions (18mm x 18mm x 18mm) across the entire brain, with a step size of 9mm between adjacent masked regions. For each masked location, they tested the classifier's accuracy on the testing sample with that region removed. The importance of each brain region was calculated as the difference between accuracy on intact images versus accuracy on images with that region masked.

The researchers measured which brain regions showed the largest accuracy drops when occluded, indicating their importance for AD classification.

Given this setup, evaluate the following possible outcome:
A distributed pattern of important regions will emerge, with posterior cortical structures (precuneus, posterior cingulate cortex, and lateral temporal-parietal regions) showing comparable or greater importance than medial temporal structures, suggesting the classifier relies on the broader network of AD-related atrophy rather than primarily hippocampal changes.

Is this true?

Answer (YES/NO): NO